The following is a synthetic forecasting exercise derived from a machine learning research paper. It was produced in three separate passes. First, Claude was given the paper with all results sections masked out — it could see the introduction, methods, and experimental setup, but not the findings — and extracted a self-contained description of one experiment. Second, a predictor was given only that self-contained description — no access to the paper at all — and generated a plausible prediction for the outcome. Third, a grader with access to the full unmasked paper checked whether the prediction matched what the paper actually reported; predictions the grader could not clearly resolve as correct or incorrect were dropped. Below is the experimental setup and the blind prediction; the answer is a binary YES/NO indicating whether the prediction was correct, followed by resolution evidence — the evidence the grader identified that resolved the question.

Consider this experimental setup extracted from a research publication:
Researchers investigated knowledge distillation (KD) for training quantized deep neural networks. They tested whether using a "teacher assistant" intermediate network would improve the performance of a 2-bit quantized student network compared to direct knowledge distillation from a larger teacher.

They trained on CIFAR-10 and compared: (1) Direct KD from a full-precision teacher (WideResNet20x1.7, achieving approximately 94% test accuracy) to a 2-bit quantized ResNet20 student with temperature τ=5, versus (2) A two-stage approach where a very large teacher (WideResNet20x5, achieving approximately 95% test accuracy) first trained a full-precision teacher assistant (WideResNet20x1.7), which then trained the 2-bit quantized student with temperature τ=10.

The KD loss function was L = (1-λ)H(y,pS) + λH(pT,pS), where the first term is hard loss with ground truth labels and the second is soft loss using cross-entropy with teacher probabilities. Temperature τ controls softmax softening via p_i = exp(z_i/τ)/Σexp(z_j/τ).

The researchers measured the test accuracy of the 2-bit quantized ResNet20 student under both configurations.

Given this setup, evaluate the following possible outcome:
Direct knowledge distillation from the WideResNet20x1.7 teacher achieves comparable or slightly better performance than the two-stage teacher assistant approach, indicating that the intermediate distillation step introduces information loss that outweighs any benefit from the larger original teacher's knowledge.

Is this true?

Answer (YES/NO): YES